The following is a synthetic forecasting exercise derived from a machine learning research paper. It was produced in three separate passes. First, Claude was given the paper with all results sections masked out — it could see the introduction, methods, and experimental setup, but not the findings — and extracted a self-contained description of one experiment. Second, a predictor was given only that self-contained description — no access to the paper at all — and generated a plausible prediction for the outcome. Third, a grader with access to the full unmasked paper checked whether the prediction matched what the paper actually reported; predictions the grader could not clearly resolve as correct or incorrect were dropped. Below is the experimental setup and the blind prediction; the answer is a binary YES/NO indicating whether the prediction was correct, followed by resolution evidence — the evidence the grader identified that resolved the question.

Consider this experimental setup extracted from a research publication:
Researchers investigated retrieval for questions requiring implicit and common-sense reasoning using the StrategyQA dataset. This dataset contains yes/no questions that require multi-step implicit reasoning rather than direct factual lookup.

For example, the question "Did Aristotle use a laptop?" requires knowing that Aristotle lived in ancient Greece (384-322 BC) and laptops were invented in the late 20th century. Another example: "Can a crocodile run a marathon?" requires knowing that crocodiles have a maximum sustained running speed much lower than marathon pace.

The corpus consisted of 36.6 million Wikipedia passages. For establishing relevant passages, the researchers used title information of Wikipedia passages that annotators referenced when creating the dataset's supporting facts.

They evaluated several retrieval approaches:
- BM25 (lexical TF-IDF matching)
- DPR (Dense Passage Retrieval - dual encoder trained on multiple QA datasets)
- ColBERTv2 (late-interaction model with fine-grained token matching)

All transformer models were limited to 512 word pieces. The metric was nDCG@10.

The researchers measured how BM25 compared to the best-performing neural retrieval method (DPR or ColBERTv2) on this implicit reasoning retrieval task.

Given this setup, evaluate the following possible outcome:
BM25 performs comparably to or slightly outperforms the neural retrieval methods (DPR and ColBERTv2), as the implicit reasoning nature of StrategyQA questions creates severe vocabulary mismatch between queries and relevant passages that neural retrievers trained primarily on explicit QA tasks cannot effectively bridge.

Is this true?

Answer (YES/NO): NO